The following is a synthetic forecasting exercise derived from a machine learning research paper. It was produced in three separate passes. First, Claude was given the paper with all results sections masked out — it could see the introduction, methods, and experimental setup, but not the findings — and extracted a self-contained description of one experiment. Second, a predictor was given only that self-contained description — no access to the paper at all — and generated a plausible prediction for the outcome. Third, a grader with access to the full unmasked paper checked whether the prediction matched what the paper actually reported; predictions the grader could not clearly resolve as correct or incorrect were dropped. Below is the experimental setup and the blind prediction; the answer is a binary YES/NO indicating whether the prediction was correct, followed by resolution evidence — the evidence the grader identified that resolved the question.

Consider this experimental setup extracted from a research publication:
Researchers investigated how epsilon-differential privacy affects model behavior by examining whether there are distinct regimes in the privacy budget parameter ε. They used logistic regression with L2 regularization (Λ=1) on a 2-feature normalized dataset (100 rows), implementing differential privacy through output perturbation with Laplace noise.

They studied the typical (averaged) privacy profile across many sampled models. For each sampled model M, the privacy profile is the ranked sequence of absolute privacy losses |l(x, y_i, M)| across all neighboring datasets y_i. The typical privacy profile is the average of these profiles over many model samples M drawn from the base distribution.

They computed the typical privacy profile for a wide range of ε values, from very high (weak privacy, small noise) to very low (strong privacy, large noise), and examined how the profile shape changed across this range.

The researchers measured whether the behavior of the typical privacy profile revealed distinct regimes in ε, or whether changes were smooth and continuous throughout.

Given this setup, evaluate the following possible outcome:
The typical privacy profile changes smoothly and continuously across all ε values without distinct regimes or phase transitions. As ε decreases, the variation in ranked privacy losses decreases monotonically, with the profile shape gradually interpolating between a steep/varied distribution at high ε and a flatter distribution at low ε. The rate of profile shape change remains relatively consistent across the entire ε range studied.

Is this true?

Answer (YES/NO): NO